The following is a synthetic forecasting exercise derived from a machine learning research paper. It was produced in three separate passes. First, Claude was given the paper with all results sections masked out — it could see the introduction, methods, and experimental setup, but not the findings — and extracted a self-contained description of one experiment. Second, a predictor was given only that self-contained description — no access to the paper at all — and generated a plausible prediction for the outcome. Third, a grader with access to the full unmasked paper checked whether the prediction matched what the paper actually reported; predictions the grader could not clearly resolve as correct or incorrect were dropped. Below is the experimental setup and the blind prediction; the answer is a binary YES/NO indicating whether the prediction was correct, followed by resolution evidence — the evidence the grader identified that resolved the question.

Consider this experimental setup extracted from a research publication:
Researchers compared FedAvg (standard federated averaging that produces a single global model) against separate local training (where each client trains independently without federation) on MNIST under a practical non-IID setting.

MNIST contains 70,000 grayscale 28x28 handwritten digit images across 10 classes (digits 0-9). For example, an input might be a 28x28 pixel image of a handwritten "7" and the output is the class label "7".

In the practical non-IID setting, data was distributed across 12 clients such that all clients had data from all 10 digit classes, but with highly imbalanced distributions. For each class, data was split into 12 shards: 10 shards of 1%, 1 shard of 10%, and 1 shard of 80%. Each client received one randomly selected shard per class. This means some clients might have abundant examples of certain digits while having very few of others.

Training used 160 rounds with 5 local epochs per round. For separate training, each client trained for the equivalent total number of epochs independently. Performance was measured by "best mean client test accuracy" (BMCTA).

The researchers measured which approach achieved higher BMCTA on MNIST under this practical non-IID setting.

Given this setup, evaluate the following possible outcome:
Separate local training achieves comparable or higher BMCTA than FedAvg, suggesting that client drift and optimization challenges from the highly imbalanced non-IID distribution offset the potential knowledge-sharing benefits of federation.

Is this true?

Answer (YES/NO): NO